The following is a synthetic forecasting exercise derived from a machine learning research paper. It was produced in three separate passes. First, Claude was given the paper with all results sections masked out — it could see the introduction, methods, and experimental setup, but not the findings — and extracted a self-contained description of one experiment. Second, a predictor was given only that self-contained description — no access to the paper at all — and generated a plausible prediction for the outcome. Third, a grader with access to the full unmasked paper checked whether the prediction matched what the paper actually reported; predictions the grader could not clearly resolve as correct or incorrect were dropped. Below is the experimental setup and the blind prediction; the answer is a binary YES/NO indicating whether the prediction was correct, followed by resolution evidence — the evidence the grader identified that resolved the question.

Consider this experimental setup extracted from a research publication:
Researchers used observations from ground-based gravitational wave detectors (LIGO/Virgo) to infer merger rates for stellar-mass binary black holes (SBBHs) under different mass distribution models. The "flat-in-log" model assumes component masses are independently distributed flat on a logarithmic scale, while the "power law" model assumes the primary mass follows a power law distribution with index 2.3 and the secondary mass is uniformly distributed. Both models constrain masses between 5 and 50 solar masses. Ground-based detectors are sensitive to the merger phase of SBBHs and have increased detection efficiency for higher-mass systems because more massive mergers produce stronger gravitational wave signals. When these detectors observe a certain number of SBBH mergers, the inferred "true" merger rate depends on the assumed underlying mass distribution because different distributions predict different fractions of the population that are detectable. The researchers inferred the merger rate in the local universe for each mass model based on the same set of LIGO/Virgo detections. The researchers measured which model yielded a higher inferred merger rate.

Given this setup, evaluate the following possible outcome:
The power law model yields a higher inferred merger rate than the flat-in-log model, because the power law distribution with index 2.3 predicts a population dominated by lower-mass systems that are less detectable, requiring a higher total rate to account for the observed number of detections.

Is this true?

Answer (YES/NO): YES